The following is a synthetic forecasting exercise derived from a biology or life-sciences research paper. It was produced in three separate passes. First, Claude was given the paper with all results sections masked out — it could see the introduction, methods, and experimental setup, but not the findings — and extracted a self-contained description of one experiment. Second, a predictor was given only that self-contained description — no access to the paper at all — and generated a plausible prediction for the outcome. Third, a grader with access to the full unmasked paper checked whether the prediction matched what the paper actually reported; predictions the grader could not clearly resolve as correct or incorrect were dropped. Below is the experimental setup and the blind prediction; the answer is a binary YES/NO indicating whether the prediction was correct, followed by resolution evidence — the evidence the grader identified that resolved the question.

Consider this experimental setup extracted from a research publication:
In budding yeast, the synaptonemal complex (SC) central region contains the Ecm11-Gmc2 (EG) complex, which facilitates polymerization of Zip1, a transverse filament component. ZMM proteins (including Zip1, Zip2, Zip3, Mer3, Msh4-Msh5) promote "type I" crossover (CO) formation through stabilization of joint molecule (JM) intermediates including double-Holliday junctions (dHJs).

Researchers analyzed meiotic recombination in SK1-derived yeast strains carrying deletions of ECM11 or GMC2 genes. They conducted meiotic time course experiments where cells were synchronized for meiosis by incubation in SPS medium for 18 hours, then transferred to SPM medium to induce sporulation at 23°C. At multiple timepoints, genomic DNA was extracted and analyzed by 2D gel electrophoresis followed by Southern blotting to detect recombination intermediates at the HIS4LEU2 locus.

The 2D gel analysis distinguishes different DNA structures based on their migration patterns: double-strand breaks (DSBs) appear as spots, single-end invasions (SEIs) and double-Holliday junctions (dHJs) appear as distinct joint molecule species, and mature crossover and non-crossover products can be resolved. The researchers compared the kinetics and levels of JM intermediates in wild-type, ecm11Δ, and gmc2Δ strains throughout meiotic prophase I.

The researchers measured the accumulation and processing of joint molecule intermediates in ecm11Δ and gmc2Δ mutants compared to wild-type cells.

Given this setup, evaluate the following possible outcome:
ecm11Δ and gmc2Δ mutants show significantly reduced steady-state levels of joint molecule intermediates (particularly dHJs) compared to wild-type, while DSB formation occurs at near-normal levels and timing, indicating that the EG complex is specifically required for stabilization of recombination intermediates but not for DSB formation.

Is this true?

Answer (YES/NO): NO